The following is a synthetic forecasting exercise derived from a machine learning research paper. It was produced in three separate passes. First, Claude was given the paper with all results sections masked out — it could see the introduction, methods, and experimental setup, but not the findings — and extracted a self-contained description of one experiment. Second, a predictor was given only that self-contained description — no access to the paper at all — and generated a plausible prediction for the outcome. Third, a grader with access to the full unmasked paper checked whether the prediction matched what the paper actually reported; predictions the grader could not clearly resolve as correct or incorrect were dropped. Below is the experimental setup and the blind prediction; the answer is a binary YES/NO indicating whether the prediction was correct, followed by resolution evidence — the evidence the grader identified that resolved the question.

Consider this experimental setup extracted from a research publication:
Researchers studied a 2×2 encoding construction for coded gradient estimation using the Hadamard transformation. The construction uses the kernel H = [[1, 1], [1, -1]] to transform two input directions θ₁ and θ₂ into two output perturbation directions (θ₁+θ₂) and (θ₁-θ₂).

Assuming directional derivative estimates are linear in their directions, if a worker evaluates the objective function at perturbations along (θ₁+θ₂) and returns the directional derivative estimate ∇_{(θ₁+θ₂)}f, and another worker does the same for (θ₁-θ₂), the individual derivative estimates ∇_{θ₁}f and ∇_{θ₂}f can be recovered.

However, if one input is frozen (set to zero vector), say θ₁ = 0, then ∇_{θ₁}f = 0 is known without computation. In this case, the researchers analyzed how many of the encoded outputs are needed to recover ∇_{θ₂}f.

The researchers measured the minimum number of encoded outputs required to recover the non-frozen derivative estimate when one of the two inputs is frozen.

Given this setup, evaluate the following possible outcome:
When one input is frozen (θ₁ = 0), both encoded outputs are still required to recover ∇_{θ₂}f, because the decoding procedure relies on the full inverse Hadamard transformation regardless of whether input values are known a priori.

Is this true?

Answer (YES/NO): NO